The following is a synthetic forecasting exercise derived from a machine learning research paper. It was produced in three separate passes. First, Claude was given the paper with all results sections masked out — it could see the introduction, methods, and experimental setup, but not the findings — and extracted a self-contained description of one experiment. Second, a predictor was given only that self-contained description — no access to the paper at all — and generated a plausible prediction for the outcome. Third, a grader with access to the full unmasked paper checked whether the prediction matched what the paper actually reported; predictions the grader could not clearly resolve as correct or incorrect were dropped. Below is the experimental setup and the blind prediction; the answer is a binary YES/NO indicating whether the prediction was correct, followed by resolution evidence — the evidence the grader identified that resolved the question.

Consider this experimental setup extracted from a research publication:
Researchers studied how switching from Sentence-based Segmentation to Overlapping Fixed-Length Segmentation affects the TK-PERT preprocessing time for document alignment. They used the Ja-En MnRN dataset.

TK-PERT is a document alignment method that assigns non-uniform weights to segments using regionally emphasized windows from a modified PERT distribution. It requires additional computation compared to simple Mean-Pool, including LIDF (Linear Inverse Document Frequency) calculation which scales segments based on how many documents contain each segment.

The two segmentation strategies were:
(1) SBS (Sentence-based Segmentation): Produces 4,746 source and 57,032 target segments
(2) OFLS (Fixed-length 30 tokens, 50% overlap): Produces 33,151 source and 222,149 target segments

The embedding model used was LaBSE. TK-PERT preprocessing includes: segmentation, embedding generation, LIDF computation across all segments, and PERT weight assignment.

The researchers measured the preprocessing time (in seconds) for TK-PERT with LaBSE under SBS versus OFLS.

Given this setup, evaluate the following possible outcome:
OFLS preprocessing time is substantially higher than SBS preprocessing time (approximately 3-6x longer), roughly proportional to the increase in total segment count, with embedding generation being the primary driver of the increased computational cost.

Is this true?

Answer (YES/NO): NO